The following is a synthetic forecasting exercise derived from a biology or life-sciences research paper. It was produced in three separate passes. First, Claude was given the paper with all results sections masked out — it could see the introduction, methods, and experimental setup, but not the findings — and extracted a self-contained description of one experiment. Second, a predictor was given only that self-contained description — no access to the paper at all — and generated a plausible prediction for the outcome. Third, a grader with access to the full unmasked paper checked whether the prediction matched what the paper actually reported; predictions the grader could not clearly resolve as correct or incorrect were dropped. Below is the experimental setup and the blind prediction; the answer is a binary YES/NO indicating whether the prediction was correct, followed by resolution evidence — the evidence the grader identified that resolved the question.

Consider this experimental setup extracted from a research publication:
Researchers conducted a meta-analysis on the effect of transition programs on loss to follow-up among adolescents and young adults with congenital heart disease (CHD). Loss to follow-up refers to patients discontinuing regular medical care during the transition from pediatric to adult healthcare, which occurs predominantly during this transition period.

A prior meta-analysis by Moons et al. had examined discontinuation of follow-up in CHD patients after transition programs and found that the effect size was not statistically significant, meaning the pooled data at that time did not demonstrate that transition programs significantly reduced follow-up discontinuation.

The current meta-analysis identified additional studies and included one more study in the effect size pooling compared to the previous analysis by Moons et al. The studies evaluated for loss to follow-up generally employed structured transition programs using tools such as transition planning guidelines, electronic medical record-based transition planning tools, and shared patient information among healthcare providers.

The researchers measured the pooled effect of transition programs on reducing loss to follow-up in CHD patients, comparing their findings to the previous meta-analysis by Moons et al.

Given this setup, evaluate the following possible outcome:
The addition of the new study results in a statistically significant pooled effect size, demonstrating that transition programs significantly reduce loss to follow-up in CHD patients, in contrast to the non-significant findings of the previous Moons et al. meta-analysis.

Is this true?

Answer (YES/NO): YES